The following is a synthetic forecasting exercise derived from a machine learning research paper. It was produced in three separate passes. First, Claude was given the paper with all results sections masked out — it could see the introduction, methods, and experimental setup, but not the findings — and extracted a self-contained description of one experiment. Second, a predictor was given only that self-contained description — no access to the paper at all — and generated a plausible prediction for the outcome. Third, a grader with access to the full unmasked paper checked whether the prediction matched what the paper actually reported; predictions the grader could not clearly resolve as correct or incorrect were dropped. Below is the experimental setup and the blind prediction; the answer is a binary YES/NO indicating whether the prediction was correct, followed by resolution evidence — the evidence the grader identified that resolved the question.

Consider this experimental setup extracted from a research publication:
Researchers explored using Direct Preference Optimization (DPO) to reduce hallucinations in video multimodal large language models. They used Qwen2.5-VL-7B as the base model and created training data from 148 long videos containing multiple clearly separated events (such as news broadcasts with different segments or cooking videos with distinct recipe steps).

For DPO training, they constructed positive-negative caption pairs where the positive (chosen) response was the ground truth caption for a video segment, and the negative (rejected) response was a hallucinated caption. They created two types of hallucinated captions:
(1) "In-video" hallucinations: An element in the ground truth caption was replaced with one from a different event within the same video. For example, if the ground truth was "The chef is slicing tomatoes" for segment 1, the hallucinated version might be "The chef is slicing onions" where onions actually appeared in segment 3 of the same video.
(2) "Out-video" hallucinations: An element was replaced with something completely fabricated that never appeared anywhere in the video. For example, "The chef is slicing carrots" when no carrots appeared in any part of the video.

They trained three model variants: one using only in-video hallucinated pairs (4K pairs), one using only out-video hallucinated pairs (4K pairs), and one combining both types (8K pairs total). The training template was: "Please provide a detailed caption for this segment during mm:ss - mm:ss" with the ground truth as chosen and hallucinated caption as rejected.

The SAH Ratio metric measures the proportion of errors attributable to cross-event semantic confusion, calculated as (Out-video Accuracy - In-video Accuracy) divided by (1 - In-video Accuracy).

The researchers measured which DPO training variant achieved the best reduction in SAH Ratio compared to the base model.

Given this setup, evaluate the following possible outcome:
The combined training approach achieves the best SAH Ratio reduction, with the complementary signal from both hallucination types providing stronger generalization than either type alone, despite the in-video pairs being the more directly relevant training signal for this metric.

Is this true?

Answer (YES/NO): NO